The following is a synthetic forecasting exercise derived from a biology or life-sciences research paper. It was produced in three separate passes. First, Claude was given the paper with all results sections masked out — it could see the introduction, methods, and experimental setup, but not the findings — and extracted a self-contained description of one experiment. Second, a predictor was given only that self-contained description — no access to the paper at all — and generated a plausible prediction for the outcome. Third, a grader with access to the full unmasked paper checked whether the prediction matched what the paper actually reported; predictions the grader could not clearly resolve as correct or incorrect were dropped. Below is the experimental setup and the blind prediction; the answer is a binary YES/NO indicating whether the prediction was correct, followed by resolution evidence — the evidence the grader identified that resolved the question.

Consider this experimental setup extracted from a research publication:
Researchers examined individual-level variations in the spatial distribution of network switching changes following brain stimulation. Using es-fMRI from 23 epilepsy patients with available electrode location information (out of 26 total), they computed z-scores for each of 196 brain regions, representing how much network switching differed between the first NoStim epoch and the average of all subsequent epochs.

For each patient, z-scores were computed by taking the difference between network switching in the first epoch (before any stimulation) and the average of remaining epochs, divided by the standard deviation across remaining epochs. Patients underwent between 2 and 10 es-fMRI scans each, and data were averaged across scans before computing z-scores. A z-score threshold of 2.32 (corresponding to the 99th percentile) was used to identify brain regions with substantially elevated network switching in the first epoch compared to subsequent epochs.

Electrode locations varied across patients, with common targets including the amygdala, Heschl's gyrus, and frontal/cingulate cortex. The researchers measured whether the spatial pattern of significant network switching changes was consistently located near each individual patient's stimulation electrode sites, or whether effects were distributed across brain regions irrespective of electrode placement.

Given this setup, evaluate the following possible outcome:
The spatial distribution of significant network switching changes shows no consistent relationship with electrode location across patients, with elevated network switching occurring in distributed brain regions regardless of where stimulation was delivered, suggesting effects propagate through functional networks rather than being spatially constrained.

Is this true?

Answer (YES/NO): NO